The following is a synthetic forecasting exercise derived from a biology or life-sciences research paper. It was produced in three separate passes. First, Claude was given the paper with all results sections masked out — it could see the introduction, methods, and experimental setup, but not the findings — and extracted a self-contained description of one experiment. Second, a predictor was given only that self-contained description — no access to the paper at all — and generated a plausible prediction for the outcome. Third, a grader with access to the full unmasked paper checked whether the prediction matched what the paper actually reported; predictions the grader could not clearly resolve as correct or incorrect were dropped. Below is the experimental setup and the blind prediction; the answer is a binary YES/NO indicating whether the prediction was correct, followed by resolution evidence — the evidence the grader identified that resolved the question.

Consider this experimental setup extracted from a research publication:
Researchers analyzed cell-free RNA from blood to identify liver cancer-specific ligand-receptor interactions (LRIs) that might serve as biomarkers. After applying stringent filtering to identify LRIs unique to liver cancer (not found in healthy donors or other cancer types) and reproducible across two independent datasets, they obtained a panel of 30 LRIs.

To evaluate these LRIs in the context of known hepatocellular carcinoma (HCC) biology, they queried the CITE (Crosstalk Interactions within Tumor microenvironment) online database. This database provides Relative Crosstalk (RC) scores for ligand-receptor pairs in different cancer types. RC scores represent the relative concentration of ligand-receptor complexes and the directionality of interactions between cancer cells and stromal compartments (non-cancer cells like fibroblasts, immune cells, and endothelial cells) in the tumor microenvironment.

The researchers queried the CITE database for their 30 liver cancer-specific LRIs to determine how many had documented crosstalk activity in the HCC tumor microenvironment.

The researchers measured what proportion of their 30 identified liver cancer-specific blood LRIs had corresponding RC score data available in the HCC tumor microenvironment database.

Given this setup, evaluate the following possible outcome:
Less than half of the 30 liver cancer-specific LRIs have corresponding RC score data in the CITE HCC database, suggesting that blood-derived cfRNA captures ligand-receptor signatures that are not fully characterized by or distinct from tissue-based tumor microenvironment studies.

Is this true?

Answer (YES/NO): YES